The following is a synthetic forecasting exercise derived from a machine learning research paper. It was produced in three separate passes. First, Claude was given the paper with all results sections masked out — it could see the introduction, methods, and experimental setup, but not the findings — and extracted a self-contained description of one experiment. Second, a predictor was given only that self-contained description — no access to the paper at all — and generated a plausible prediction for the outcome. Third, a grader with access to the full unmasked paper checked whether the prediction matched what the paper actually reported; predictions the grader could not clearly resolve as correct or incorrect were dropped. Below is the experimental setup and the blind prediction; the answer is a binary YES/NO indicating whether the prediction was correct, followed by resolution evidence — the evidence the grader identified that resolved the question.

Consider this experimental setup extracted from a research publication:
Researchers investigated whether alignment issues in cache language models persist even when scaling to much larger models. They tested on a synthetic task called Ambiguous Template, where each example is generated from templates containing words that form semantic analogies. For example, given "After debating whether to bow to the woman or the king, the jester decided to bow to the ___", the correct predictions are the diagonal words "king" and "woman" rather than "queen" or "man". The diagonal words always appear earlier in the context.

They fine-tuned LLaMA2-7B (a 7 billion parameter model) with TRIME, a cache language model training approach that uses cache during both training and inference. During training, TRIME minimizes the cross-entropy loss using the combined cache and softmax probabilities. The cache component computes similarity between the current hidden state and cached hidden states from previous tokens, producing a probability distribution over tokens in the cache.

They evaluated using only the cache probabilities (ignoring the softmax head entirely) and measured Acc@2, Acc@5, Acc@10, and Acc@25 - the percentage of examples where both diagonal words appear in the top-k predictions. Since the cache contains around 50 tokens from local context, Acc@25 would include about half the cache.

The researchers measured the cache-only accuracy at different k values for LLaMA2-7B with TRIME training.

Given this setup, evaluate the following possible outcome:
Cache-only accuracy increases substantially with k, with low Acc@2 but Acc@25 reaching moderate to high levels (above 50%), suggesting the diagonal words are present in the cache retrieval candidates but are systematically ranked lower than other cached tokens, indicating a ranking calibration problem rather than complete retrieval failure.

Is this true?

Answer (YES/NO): YES